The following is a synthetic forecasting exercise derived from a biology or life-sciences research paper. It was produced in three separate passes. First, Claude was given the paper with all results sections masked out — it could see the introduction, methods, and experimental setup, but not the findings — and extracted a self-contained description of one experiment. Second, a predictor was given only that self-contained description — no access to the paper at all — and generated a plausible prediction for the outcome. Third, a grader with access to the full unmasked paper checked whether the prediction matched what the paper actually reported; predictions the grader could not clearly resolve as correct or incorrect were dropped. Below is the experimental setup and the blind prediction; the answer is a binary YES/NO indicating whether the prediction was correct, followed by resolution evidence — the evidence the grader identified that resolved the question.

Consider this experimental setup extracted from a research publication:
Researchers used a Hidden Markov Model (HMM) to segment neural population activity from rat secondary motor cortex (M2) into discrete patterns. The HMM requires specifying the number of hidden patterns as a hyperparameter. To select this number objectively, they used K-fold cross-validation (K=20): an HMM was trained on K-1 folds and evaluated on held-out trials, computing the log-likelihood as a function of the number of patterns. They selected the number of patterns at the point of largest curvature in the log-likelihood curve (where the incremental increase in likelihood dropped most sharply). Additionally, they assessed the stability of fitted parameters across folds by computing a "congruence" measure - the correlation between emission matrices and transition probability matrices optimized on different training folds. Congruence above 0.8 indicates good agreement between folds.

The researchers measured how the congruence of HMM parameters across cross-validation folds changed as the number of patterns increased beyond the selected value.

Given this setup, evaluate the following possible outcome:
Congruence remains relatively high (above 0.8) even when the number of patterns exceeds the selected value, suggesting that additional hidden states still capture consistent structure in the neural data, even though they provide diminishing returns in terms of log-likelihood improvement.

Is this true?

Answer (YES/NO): NO